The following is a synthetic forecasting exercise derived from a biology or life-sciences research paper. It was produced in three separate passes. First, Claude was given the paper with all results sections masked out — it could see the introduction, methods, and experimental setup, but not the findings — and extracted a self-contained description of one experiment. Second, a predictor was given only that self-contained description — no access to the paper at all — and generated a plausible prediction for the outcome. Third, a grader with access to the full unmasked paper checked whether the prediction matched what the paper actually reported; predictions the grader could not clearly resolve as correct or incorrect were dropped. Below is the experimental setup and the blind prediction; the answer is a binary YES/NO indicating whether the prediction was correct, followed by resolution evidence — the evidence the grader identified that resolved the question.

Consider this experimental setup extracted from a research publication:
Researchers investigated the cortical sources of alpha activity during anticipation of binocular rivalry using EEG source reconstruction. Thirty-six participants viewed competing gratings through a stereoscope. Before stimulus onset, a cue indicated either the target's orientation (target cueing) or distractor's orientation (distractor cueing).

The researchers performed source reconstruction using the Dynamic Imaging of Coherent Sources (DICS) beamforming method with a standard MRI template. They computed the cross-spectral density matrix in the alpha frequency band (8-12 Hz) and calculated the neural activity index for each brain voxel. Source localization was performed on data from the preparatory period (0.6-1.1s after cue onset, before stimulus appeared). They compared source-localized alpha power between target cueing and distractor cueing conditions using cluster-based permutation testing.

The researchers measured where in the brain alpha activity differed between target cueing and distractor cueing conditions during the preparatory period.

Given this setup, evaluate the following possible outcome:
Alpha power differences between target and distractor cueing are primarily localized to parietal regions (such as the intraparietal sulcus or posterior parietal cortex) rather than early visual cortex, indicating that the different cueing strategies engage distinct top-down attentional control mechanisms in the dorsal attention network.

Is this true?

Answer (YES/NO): YES